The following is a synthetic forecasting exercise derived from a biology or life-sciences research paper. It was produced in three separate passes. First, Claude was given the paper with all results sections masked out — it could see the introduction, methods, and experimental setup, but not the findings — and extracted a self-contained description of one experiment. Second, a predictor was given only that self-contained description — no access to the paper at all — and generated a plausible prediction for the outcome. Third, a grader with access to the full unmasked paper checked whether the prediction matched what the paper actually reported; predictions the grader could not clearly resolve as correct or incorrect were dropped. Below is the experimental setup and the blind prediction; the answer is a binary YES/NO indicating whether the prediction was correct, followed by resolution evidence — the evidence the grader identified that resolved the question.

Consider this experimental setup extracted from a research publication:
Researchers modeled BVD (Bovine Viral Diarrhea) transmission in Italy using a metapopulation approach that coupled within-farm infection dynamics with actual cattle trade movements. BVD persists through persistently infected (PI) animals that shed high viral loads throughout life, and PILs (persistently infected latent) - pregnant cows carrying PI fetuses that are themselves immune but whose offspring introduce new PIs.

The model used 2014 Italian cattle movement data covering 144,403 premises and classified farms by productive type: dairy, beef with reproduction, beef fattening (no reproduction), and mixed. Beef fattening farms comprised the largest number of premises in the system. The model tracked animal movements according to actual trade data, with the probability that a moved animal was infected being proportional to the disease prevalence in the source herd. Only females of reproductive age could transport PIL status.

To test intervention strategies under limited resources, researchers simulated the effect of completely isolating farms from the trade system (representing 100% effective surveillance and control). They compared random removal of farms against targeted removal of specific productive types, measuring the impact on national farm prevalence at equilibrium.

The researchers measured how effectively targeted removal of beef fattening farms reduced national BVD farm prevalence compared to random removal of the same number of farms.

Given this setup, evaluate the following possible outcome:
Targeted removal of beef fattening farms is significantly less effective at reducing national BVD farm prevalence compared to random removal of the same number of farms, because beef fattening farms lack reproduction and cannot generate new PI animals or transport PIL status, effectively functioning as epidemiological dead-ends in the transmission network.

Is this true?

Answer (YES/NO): YES